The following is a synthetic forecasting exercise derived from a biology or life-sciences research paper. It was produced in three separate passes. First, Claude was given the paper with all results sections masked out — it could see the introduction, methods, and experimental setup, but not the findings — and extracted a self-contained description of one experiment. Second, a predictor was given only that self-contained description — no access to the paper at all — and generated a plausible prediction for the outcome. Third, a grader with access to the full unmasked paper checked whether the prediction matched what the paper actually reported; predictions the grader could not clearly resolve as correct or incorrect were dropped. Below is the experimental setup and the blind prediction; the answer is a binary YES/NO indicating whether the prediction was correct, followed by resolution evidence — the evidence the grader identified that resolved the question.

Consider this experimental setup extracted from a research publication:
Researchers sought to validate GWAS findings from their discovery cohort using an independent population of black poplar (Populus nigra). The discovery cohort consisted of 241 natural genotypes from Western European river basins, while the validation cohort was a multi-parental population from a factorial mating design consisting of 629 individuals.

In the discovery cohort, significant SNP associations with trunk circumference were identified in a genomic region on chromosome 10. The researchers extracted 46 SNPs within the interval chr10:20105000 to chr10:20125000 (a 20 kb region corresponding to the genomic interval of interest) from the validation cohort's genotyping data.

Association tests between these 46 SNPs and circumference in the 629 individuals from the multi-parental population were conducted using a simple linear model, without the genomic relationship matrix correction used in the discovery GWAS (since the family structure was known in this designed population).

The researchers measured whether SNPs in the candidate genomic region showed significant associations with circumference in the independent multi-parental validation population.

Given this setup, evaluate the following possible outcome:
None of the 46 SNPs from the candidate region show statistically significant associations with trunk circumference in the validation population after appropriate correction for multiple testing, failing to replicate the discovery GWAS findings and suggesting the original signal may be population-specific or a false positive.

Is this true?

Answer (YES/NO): NO